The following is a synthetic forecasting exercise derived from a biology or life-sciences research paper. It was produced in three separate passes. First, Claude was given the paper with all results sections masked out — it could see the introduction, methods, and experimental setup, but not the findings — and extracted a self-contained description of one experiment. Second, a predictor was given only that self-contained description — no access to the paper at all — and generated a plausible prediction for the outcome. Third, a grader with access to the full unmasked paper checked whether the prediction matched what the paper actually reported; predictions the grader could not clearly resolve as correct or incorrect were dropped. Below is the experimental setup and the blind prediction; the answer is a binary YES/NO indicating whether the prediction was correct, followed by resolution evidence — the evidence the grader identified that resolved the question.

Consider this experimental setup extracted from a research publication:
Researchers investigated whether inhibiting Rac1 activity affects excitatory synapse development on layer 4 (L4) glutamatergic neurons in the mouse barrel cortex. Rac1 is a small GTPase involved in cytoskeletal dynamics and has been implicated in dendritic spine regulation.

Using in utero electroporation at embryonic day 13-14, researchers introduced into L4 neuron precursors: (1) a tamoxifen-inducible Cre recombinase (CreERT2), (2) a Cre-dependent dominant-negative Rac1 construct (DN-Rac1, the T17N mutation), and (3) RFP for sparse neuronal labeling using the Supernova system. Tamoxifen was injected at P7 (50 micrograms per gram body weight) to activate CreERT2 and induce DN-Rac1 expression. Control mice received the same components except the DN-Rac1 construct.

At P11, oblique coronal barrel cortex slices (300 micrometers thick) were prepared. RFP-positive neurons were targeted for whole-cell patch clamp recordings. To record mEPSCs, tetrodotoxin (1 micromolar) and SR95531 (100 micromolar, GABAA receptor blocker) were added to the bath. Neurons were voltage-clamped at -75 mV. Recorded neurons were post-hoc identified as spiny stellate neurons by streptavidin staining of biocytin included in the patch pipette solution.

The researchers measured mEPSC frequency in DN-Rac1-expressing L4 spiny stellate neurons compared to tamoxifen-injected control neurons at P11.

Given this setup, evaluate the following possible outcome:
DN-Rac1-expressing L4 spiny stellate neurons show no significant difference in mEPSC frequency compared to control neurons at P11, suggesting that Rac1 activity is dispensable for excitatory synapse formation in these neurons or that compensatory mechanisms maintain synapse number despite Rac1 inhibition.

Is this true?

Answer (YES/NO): NO